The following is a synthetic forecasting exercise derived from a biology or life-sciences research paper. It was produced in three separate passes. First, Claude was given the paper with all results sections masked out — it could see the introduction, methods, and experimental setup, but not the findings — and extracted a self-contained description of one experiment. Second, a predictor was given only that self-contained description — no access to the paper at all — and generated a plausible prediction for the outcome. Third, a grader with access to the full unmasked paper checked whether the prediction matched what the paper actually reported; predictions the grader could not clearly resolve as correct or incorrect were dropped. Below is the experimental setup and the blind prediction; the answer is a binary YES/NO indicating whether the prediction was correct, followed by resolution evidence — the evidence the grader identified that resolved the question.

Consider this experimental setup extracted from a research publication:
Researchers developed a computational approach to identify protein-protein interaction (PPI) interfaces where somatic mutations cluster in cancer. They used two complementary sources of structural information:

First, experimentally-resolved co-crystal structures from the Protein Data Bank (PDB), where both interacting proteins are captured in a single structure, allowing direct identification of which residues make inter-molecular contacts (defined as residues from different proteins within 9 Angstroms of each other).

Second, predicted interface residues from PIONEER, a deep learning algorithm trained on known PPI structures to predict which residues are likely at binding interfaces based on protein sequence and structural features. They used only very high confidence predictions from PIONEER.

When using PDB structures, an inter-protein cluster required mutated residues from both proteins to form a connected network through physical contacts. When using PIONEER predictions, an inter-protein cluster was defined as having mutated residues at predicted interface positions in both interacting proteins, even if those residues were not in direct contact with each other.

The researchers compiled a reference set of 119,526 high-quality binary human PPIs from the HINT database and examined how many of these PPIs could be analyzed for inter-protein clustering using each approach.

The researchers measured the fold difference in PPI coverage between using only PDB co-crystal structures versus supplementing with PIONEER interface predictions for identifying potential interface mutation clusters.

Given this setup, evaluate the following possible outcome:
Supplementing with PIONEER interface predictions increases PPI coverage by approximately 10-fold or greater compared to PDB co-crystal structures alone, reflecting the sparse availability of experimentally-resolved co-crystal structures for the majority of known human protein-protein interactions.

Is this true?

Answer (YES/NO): YES